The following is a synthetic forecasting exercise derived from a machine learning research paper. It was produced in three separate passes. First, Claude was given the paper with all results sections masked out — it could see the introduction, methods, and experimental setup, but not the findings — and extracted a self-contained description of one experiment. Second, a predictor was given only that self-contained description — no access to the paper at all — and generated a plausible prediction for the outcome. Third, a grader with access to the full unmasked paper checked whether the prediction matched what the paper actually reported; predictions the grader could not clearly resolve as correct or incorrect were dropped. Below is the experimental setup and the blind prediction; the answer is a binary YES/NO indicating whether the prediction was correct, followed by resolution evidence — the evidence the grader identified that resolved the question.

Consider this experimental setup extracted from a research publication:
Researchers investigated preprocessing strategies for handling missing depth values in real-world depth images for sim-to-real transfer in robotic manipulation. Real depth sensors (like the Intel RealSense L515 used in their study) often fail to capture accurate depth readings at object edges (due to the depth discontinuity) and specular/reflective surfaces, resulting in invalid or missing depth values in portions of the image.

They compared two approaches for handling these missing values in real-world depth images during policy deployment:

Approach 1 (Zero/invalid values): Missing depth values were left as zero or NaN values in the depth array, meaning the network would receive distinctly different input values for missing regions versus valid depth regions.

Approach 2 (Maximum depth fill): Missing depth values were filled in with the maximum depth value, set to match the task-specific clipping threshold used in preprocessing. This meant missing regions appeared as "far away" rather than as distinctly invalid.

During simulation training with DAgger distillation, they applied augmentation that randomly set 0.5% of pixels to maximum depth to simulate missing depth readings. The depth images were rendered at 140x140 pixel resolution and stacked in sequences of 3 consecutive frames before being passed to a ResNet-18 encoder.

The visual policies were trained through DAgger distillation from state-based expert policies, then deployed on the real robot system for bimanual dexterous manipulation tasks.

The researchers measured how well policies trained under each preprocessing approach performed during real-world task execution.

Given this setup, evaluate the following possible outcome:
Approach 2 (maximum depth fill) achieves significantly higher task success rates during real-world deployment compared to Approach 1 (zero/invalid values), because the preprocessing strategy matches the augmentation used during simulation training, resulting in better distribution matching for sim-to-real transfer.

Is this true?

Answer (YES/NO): YES